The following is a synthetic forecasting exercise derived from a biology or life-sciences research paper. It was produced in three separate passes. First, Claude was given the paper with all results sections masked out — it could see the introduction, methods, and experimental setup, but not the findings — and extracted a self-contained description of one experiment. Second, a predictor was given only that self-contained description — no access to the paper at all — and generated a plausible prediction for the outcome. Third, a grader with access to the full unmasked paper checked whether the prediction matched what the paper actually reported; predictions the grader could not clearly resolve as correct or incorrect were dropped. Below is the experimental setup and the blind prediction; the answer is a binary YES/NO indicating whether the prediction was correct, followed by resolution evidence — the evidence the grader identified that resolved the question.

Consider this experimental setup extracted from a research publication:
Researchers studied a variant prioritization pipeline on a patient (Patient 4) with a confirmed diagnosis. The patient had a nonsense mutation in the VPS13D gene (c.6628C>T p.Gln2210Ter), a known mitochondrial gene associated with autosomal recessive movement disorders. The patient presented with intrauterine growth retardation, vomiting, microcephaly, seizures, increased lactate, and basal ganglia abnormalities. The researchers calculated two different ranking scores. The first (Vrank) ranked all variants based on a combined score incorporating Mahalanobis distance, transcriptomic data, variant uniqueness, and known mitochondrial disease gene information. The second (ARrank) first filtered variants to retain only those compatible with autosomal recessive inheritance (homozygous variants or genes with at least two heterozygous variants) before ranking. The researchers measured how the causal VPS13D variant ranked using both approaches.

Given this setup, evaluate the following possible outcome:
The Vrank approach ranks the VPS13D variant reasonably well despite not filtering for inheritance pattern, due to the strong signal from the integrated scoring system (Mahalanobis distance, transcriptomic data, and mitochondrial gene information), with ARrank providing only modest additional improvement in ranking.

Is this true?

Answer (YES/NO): NO